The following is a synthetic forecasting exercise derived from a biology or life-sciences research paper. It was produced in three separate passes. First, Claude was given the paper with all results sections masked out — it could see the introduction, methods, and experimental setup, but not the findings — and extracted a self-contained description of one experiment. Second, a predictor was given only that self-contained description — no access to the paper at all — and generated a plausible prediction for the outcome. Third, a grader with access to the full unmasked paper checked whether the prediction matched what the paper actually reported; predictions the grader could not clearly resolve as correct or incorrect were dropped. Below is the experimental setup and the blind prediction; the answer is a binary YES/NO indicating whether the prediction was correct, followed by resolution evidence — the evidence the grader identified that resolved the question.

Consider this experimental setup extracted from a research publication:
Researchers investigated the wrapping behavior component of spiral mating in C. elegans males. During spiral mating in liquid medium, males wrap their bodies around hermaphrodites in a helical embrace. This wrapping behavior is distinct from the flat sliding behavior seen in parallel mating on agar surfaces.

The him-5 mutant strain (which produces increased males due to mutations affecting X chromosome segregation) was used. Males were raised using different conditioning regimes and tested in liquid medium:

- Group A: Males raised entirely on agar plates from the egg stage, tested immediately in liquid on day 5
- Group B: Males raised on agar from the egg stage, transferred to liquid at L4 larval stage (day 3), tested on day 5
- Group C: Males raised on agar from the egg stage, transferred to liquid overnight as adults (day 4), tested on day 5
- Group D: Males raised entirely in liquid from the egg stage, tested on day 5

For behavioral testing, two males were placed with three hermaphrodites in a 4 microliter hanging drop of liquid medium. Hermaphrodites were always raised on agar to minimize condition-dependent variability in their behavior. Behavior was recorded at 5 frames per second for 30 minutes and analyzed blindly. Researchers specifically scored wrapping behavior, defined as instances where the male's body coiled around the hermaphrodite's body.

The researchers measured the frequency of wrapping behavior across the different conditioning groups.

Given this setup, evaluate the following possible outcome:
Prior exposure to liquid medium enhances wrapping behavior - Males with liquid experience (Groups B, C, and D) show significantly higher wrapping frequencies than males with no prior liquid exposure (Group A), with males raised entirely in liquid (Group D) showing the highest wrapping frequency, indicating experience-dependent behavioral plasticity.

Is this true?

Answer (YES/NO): NO